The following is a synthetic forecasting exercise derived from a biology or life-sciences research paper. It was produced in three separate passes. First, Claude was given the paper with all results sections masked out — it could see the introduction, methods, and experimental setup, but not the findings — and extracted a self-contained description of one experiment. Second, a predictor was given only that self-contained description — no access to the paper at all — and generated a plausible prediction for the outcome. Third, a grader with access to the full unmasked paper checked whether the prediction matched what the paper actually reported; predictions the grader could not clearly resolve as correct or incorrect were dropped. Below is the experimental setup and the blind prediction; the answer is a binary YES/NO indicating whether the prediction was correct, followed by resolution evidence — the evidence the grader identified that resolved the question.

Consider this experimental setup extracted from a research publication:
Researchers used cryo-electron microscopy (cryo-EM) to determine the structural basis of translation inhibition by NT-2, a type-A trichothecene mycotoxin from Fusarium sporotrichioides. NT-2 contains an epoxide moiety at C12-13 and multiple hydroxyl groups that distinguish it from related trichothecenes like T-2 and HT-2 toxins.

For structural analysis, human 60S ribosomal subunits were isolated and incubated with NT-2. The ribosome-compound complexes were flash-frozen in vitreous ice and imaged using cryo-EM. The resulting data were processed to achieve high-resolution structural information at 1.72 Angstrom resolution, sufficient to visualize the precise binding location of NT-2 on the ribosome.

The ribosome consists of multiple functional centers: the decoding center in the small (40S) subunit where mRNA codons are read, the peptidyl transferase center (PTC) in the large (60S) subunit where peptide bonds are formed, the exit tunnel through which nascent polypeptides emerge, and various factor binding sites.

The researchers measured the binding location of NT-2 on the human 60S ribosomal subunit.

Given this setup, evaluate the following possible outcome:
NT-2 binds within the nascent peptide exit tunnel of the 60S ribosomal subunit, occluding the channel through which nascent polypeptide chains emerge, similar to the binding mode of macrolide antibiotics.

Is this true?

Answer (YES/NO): NO